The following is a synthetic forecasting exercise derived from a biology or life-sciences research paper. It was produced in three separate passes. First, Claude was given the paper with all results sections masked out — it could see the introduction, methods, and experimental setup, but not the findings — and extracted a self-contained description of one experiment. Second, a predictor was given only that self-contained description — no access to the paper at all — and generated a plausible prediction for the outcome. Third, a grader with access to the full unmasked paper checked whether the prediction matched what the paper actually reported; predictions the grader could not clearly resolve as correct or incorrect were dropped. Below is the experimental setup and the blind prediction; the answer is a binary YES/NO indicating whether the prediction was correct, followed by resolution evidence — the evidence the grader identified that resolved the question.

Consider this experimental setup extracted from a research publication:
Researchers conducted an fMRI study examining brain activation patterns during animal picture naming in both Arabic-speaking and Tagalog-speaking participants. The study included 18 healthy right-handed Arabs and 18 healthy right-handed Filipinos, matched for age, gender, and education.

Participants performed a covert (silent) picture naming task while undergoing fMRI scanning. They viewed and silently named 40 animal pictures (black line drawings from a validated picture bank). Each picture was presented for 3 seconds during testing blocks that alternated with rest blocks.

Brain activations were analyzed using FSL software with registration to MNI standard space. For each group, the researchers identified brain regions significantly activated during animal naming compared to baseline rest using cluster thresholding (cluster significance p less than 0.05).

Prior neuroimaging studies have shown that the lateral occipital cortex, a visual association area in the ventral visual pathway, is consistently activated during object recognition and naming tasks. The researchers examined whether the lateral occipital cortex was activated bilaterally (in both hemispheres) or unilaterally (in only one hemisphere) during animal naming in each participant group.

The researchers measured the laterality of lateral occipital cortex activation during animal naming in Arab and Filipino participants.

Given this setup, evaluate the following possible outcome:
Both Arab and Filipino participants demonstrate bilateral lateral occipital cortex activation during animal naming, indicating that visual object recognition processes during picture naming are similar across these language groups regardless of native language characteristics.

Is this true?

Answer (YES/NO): NO